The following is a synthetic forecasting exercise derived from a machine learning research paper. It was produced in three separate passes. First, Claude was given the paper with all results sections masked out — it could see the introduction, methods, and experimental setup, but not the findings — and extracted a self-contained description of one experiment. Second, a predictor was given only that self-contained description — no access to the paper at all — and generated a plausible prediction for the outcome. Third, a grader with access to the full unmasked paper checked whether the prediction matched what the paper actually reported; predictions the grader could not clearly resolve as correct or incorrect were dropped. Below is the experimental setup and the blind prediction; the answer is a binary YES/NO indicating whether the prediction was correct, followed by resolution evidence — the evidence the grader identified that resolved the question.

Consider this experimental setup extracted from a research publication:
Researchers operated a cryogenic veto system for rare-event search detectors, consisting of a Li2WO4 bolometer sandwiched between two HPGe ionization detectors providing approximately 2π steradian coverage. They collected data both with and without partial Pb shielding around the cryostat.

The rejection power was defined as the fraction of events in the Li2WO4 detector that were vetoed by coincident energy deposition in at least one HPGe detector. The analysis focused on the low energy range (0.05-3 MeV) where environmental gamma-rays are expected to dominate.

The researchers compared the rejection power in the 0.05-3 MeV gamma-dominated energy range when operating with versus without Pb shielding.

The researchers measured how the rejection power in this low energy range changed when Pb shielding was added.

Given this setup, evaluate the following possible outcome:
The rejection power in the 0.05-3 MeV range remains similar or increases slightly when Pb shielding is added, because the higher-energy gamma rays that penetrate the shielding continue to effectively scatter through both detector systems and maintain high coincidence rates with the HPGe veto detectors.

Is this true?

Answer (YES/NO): NO